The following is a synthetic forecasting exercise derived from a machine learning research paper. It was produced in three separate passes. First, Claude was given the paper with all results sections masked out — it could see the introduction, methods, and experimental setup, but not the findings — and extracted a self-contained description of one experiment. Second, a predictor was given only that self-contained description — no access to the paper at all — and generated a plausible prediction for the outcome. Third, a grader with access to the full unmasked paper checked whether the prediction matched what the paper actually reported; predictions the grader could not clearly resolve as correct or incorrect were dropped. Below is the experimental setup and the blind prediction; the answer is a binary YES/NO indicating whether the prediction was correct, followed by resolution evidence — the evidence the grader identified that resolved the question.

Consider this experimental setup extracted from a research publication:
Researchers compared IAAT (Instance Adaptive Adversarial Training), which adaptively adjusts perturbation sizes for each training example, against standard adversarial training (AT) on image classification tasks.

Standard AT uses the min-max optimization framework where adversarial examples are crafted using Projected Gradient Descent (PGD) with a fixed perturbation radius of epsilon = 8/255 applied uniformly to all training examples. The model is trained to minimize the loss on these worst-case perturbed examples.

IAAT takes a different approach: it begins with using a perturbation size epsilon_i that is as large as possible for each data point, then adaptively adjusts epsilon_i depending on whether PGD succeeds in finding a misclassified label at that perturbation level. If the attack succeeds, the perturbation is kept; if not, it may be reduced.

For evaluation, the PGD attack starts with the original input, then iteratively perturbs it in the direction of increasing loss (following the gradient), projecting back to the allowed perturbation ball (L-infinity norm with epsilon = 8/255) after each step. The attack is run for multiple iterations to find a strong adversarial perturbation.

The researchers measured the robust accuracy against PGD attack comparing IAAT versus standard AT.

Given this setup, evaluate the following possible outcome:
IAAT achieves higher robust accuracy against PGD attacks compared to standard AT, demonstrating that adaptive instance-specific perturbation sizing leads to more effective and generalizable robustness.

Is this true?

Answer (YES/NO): NO